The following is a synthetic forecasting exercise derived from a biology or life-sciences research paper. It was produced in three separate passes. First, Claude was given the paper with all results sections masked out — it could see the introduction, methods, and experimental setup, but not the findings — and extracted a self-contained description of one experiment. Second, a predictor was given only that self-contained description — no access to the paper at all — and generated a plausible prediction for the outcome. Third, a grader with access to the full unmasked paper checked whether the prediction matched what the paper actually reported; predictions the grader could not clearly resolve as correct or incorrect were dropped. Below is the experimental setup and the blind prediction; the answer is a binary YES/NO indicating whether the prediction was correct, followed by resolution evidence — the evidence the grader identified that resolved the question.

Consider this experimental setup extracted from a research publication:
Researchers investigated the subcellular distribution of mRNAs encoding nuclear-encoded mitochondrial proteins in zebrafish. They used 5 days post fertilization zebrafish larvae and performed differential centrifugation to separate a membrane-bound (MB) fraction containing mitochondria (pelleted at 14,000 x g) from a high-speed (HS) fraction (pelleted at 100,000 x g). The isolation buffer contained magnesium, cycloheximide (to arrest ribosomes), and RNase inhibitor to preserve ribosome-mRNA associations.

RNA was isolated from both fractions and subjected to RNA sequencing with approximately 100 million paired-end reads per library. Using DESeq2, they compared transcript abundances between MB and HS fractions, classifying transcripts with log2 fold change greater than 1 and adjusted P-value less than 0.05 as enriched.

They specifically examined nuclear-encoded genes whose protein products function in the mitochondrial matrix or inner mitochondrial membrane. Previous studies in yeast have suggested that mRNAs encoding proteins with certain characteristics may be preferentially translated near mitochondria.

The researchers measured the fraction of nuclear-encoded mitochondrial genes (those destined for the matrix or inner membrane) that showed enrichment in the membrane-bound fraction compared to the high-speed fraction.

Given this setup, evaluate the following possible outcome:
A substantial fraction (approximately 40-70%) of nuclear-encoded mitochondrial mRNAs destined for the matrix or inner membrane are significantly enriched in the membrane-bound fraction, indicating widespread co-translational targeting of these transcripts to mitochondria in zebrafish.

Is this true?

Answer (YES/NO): NO